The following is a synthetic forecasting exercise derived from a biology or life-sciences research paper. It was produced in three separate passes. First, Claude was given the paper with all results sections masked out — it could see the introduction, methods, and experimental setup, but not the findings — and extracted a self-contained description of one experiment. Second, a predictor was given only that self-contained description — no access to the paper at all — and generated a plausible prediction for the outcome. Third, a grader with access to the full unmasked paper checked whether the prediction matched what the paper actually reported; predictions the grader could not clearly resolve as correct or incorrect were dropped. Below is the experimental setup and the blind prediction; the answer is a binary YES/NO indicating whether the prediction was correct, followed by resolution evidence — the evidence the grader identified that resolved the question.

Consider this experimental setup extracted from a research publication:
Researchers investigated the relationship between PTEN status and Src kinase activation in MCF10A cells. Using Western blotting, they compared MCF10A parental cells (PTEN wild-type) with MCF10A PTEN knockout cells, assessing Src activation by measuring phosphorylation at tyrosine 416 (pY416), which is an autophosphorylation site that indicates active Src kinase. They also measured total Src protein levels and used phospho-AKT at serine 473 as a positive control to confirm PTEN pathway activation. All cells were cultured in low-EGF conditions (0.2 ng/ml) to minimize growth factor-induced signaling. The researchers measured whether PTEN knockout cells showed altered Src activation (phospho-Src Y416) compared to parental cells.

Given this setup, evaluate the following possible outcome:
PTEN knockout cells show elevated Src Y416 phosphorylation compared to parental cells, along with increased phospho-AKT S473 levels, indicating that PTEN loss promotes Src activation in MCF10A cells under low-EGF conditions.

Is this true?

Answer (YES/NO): YES